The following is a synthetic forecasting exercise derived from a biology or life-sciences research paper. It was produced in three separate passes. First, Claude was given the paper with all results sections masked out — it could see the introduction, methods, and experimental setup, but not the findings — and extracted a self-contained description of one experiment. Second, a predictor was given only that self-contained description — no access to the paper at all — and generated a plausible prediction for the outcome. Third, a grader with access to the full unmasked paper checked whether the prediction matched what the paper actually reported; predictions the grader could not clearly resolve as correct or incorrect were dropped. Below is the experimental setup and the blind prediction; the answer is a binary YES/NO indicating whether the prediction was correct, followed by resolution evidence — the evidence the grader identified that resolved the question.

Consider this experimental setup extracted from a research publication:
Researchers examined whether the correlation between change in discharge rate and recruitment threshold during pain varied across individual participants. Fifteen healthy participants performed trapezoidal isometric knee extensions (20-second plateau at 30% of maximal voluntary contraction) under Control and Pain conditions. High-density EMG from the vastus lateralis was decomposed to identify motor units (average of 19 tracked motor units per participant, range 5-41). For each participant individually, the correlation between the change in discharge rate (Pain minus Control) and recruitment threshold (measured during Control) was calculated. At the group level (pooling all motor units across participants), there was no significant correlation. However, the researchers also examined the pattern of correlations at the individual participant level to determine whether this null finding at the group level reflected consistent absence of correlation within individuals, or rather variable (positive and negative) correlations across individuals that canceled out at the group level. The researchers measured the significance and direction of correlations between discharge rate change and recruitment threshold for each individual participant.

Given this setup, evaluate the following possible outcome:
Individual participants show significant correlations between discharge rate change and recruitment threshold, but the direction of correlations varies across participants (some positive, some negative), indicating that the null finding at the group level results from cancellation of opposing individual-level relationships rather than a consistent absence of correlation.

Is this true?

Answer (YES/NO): NO